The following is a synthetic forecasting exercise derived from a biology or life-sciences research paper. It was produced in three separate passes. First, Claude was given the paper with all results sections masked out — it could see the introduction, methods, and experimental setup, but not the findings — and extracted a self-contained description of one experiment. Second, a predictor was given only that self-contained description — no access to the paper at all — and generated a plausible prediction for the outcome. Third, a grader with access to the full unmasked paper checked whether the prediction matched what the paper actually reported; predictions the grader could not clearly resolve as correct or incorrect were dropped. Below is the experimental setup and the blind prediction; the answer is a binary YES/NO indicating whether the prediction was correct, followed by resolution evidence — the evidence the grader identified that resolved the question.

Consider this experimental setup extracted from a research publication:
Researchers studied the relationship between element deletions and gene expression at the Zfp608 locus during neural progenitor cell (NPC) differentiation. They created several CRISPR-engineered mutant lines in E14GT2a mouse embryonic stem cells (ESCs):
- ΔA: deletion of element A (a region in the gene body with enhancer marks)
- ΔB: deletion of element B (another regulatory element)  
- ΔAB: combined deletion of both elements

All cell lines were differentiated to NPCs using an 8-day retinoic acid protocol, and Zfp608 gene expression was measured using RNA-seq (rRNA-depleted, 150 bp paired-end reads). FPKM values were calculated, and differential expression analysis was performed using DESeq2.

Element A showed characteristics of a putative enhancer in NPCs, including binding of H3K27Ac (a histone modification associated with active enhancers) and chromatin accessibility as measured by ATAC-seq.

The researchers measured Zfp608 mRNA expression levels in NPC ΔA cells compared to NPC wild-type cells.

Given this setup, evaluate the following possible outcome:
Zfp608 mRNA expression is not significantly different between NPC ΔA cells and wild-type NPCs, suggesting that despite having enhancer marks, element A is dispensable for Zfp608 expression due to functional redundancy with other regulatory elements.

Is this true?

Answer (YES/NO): YES